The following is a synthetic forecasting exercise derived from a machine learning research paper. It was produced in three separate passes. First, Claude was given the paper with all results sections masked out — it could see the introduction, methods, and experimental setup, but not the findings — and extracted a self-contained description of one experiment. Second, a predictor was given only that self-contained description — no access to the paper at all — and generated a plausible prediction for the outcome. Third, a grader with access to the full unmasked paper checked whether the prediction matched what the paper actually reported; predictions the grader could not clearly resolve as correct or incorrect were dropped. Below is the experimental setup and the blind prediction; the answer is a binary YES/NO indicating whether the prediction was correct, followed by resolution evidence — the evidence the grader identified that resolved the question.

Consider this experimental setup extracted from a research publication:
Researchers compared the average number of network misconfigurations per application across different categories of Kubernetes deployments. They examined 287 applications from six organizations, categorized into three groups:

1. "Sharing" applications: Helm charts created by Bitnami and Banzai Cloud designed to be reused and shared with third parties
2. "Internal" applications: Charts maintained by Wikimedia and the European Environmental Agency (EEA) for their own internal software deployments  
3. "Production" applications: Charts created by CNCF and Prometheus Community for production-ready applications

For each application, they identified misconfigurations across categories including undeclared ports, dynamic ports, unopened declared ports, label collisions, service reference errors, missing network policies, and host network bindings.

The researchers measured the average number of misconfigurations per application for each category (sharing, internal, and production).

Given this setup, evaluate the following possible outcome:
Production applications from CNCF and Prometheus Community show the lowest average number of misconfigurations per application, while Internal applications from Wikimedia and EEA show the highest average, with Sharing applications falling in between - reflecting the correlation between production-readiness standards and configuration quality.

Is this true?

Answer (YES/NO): NO